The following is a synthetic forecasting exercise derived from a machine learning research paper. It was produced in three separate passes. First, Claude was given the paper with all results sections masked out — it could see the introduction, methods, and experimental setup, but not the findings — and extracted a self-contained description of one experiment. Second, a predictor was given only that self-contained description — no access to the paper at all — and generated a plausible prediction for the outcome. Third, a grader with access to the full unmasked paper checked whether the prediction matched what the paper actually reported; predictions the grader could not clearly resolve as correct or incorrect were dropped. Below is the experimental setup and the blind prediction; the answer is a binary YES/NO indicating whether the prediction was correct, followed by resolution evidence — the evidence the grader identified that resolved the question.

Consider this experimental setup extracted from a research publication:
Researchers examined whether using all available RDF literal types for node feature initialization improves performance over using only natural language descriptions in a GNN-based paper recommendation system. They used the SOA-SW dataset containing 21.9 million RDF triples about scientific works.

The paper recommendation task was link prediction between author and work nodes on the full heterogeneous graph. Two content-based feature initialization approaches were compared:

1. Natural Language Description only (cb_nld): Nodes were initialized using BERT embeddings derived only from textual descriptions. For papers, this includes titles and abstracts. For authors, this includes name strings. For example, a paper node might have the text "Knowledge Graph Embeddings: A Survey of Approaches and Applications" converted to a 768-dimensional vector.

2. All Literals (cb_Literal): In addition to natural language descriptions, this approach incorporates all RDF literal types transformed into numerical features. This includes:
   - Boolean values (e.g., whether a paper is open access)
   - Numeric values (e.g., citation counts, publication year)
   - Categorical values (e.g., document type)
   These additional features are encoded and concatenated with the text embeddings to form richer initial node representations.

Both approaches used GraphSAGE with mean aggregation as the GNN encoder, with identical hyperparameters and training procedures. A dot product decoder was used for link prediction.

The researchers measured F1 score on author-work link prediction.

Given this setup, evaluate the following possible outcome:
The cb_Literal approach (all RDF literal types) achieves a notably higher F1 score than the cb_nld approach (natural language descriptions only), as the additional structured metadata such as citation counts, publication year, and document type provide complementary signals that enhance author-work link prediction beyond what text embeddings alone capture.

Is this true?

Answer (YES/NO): YES